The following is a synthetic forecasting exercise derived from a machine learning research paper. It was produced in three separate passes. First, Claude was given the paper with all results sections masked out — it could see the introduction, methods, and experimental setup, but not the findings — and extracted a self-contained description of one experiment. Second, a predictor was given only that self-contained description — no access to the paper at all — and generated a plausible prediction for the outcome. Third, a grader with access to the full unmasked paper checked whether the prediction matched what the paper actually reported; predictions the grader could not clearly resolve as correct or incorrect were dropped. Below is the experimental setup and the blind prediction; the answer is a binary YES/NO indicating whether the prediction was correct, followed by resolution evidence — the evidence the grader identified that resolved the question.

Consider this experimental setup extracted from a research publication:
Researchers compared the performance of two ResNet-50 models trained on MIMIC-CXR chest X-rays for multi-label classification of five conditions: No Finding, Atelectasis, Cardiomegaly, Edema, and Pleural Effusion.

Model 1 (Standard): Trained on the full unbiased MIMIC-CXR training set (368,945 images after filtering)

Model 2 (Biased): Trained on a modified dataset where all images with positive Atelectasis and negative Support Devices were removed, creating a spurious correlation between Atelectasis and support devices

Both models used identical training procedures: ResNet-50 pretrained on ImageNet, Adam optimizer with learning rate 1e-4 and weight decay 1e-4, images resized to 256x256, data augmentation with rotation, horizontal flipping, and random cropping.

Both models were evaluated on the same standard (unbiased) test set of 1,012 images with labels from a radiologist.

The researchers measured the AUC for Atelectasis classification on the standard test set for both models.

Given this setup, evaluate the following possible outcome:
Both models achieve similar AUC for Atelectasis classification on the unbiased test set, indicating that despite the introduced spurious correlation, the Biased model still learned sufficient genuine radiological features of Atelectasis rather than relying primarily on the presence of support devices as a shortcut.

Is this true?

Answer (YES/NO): NO